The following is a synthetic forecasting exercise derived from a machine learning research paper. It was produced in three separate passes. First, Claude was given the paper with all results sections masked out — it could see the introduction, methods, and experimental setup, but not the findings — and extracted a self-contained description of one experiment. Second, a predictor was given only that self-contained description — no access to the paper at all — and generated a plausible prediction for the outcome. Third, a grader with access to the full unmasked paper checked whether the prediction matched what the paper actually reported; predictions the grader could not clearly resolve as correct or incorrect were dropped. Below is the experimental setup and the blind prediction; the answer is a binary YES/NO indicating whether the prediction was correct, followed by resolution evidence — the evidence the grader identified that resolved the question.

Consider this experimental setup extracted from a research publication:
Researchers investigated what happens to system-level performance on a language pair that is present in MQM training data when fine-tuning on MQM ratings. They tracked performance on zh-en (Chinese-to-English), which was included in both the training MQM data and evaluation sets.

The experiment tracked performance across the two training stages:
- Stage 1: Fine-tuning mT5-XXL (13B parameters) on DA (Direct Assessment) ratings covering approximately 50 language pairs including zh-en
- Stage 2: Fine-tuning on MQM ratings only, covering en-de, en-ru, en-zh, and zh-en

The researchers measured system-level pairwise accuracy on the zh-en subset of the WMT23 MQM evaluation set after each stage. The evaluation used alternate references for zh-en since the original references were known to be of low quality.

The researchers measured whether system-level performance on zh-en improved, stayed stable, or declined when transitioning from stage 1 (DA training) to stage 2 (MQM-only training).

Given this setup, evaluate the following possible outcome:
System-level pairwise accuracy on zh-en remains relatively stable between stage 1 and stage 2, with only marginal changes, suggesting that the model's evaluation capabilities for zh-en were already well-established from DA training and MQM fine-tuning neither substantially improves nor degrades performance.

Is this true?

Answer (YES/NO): NO